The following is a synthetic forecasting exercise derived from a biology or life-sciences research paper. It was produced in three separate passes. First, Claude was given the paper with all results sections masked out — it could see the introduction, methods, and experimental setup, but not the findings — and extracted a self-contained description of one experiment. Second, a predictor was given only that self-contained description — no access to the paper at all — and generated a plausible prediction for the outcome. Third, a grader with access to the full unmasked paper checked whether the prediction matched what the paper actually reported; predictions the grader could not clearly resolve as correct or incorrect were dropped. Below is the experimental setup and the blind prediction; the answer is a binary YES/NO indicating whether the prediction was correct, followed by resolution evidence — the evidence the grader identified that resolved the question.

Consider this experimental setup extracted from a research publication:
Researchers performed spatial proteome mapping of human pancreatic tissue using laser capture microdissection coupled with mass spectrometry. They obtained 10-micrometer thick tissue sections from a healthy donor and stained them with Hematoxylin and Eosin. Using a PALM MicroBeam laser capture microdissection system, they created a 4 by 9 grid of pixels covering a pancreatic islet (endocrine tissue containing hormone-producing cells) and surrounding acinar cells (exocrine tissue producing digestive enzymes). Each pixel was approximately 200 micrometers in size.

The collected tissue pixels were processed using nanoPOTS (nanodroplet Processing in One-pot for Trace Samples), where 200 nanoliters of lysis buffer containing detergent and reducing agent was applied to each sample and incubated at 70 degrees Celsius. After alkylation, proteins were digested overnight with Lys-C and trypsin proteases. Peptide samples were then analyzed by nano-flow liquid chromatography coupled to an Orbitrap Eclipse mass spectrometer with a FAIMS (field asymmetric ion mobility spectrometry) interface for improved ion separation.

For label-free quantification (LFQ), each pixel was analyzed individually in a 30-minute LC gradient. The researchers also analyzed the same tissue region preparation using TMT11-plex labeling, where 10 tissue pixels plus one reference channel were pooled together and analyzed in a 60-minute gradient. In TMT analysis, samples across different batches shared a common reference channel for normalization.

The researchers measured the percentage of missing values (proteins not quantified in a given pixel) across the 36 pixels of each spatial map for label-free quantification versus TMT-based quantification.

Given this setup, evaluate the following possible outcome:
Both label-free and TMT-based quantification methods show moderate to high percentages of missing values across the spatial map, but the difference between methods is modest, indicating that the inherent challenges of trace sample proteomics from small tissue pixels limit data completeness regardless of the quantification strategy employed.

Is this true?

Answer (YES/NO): NO